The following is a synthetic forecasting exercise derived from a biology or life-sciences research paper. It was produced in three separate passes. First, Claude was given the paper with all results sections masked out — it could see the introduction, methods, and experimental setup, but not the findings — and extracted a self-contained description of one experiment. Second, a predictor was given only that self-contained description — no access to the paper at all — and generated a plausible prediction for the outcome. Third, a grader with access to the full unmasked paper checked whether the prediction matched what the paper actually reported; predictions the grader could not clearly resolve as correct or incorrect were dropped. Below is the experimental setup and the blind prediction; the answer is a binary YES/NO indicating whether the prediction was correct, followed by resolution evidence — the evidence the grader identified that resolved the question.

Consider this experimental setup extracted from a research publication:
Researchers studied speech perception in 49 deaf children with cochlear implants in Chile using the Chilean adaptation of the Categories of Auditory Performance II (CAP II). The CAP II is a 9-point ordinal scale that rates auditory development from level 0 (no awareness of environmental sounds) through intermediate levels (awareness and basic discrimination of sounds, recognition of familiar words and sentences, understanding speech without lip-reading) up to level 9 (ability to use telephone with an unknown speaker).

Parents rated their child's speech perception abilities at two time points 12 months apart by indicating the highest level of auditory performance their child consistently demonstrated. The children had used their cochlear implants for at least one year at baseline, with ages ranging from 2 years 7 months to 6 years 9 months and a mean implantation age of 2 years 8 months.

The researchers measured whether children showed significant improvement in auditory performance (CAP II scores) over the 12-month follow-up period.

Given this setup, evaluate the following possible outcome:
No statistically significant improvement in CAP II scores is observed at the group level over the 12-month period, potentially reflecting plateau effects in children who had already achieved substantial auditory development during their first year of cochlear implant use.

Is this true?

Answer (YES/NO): YES